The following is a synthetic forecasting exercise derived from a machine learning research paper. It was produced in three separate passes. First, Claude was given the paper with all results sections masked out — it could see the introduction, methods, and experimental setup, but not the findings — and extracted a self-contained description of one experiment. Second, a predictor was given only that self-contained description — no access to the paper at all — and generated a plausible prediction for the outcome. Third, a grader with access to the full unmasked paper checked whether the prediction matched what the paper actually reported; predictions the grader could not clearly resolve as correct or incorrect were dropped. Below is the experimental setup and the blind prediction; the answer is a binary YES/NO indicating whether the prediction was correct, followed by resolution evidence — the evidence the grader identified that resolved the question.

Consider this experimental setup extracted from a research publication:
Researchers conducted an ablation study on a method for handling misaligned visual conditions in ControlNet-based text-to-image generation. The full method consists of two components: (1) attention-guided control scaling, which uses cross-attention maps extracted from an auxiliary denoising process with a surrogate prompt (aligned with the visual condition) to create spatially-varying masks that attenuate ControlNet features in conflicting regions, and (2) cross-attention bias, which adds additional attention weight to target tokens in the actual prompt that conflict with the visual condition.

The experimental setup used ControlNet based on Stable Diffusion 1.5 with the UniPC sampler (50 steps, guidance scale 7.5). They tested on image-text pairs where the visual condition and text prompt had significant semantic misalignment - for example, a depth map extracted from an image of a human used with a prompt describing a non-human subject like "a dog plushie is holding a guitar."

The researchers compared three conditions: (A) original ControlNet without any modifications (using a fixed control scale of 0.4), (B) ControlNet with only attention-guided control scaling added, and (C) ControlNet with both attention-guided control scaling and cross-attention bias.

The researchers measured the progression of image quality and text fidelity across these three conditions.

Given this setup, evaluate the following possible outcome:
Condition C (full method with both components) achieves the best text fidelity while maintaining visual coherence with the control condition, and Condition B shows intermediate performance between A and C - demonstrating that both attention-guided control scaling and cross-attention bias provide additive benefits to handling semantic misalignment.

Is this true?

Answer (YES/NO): YES